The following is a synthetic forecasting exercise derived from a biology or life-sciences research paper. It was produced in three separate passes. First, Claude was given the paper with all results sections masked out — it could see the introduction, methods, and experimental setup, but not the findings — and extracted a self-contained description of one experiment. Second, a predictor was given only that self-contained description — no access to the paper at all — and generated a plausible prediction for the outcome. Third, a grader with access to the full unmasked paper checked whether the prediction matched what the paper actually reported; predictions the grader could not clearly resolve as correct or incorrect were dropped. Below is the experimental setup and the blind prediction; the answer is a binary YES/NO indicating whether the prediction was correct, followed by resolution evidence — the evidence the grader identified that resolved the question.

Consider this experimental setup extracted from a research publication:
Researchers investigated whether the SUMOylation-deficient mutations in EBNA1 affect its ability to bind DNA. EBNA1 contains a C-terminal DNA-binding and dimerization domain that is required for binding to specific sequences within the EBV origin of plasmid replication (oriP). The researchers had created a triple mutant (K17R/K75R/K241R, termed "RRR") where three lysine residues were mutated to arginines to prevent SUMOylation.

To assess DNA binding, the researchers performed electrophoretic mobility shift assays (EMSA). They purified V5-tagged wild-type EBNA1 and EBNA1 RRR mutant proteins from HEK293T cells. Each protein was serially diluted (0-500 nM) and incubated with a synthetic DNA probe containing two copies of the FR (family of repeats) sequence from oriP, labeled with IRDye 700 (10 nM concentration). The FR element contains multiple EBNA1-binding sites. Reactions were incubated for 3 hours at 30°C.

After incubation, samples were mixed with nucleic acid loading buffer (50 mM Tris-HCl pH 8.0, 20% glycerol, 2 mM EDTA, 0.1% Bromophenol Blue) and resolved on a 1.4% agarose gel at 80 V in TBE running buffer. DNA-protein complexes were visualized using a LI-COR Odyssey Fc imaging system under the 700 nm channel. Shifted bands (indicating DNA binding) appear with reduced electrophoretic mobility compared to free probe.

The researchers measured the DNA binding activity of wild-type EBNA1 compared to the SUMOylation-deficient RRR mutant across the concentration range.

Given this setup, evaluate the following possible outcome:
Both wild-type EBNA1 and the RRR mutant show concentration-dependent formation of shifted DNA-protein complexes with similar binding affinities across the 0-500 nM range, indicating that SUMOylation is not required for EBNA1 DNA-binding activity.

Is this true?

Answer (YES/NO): YES